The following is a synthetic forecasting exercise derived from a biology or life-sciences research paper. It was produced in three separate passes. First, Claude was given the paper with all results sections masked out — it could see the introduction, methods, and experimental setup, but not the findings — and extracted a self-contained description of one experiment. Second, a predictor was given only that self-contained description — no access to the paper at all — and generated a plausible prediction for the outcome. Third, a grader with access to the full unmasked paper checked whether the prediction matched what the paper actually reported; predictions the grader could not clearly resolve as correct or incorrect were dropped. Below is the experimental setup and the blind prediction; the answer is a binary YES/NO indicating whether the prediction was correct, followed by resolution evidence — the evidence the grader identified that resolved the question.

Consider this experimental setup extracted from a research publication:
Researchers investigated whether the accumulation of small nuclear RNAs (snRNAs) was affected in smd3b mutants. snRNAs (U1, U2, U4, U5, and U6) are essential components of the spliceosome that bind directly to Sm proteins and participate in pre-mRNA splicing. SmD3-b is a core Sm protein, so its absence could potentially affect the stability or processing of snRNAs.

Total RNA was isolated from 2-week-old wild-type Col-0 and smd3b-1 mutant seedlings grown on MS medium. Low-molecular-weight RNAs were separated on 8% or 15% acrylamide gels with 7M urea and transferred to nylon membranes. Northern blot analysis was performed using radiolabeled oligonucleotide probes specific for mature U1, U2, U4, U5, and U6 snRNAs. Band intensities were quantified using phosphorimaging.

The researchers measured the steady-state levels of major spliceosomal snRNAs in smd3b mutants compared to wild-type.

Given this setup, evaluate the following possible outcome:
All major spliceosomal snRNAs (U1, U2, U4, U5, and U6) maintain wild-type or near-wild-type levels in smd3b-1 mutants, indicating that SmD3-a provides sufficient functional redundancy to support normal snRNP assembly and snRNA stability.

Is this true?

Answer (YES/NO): NO